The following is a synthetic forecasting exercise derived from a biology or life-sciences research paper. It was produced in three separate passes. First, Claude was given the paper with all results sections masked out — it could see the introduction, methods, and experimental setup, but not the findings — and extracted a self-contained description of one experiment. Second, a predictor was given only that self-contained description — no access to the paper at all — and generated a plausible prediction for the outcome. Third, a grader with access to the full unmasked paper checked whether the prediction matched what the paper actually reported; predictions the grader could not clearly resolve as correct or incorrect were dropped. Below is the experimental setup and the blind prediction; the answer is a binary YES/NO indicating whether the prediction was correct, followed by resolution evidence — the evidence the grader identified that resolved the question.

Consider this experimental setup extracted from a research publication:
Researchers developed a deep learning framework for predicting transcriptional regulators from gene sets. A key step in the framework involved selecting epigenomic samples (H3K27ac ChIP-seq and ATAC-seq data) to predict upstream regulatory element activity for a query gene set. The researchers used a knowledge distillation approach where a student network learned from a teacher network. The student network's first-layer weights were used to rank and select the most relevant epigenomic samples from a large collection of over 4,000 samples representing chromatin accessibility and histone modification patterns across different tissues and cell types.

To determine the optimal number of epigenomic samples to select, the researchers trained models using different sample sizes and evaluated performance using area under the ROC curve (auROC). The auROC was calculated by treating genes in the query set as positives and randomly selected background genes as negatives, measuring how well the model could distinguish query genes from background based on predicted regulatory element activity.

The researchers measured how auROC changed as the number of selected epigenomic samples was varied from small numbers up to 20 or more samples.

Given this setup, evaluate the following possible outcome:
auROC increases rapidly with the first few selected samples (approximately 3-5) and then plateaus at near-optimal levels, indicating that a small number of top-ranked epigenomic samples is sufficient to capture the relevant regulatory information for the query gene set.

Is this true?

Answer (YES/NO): NO